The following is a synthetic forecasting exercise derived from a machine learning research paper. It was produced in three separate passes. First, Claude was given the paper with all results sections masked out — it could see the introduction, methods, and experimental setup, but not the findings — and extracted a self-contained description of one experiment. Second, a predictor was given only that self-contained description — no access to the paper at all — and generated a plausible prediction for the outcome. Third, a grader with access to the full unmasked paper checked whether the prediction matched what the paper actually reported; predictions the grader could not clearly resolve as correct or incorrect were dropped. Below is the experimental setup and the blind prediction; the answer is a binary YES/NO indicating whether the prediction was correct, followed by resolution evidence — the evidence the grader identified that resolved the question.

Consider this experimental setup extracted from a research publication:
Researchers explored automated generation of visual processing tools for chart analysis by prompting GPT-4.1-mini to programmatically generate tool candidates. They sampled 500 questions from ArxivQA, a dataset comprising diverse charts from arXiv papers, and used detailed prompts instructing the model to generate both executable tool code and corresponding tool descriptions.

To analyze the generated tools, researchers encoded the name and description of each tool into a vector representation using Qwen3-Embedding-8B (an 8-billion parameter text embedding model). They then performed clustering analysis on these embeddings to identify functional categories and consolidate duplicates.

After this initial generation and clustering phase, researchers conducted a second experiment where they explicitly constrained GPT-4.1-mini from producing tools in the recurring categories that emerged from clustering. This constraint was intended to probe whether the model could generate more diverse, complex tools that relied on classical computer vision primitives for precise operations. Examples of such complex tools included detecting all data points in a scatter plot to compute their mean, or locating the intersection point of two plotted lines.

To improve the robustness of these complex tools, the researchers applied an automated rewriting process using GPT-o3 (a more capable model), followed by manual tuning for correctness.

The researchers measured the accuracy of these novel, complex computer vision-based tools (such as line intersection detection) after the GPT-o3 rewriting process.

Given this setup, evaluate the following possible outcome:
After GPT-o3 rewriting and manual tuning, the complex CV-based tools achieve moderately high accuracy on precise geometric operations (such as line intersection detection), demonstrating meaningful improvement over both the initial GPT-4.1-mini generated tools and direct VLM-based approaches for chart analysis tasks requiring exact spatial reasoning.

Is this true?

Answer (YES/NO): NO